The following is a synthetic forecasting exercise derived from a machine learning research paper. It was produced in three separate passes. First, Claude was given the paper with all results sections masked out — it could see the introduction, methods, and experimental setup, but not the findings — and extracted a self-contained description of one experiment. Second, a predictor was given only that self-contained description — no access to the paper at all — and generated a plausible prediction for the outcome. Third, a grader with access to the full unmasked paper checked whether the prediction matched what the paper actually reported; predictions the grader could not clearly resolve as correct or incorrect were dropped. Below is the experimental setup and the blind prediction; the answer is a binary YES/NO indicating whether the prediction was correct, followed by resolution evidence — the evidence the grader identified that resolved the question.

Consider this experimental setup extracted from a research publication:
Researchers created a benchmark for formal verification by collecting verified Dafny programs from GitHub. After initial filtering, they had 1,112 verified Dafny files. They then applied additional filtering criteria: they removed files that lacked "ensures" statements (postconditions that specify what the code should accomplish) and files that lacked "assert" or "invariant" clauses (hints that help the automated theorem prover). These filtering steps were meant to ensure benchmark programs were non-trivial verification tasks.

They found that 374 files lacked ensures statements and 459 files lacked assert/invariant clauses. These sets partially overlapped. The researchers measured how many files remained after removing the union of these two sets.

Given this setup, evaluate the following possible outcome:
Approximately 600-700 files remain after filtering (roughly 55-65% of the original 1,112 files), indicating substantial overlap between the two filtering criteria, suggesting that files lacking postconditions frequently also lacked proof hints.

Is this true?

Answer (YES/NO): NO